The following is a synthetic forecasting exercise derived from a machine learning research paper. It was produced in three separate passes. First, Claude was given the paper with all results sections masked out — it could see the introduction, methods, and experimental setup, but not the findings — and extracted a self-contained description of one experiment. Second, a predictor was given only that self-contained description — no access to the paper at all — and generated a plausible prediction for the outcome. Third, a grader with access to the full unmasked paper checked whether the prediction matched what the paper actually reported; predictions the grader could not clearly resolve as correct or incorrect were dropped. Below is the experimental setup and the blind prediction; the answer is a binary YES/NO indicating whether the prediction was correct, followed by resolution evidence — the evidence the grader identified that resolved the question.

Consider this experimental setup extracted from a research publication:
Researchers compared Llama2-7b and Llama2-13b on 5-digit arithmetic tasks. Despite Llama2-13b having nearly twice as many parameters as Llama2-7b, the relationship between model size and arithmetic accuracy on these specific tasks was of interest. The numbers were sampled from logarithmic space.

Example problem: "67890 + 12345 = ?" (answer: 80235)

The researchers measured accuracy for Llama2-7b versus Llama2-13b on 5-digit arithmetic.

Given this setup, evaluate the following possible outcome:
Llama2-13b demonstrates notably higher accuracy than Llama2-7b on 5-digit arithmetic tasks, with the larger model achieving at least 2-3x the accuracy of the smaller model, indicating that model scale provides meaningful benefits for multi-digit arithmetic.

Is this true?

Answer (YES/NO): NO